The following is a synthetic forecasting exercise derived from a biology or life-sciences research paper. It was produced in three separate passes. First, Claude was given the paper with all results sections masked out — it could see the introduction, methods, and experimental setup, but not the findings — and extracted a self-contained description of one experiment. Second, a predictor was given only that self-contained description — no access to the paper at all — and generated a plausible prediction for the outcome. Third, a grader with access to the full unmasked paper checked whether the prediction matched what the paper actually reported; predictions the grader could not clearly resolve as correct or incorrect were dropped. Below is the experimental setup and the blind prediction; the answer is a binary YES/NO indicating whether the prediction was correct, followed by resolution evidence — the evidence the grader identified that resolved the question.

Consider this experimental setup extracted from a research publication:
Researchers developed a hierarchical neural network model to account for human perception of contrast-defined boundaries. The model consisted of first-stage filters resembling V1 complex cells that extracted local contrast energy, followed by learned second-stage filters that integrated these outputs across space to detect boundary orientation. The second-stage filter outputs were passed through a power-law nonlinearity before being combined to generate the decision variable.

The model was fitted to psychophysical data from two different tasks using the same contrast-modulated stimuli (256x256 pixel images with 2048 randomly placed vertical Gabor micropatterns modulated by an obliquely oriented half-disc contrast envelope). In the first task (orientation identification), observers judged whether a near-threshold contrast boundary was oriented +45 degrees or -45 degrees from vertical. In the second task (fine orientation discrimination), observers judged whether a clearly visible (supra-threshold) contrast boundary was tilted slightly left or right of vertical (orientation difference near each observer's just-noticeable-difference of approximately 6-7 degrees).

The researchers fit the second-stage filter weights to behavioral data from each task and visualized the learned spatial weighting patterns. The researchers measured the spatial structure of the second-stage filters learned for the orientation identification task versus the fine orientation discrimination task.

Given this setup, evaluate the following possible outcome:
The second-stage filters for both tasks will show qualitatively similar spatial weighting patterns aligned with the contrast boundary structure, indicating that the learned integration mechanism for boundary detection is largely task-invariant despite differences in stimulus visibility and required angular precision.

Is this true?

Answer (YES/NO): NO